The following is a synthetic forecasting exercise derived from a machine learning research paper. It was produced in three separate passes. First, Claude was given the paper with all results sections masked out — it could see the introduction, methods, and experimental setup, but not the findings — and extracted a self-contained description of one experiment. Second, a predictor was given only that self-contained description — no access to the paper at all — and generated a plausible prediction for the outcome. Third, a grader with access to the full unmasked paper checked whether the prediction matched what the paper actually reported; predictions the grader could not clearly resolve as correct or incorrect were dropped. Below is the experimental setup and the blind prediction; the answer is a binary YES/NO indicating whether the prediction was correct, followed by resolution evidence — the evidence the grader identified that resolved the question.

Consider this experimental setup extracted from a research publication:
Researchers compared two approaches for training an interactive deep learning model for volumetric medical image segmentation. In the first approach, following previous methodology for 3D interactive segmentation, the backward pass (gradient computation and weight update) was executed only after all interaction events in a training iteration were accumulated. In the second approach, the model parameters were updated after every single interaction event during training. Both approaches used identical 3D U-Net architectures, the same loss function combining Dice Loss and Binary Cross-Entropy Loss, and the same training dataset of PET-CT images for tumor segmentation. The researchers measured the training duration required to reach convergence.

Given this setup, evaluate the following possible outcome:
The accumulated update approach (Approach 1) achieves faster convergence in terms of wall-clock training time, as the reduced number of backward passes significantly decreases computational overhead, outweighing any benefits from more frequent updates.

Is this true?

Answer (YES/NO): NO